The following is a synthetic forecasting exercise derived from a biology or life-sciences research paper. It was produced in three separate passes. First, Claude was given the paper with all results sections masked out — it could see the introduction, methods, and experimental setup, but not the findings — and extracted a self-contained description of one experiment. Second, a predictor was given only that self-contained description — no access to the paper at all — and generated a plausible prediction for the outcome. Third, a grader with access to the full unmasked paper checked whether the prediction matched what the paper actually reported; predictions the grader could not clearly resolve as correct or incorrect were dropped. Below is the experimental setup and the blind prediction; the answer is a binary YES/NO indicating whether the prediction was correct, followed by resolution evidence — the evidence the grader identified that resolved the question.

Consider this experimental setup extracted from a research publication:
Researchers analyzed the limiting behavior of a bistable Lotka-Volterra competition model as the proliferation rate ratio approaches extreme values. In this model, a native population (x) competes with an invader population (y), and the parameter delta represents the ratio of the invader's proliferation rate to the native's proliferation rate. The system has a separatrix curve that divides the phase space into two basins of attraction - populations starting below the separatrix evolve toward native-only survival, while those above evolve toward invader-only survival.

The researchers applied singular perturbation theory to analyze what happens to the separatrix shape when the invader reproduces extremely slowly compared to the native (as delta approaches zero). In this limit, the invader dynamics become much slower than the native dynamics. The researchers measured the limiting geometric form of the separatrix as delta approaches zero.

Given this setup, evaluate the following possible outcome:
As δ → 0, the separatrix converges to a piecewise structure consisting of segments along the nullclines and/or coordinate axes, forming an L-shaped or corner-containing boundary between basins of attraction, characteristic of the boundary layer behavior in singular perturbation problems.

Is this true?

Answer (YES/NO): NO